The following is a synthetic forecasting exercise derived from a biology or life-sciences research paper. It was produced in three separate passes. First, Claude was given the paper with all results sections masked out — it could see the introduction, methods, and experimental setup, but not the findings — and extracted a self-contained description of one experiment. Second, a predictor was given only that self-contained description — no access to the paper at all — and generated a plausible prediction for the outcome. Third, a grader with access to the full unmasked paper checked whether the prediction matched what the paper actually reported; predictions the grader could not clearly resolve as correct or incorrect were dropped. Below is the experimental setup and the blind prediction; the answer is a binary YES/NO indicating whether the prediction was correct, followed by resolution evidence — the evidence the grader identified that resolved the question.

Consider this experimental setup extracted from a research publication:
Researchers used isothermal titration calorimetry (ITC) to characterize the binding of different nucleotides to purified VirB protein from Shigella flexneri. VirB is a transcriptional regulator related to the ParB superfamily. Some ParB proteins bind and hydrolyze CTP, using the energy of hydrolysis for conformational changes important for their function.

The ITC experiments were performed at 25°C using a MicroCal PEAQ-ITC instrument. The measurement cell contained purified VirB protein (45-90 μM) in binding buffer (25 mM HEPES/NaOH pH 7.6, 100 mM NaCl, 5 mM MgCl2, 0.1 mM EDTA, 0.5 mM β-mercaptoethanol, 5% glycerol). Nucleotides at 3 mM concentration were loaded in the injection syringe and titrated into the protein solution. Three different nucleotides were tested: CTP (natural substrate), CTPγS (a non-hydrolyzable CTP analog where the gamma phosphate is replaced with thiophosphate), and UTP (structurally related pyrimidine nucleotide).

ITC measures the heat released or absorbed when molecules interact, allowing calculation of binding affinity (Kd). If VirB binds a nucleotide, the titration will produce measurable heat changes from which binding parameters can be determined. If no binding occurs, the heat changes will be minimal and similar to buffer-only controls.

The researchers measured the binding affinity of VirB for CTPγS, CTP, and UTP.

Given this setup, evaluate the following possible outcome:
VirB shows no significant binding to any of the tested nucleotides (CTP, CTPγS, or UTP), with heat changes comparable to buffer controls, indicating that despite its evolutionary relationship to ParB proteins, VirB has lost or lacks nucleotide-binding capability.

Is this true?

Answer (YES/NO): NO